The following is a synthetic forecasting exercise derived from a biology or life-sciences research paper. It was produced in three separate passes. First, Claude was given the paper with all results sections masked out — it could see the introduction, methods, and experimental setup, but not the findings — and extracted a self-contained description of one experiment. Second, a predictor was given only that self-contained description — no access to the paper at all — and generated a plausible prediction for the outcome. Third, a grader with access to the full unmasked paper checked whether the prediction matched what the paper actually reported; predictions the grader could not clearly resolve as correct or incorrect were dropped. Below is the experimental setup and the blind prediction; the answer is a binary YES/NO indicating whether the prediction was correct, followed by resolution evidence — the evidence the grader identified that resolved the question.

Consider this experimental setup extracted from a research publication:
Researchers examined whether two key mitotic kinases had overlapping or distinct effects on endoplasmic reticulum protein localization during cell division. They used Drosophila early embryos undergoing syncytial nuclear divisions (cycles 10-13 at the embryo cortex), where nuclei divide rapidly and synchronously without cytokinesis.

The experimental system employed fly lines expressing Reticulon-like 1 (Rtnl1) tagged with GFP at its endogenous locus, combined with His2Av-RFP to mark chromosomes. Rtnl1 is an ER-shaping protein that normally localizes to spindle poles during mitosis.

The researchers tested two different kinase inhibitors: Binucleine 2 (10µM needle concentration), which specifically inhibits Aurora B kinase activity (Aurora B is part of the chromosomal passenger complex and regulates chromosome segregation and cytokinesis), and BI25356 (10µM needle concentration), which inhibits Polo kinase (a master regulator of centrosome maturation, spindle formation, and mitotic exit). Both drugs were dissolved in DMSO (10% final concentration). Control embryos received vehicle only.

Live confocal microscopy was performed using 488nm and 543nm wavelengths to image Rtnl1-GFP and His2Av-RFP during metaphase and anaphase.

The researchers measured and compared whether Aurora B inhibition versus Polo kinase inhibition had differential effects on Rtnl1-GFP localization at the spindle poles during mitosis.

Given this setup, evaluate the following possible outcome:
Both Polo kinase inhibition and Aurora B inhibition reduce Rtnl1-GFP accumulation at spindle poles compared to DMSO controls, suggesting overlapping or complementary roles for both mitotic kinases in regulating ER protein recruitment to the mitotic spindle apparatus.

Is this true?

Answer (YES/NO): NO